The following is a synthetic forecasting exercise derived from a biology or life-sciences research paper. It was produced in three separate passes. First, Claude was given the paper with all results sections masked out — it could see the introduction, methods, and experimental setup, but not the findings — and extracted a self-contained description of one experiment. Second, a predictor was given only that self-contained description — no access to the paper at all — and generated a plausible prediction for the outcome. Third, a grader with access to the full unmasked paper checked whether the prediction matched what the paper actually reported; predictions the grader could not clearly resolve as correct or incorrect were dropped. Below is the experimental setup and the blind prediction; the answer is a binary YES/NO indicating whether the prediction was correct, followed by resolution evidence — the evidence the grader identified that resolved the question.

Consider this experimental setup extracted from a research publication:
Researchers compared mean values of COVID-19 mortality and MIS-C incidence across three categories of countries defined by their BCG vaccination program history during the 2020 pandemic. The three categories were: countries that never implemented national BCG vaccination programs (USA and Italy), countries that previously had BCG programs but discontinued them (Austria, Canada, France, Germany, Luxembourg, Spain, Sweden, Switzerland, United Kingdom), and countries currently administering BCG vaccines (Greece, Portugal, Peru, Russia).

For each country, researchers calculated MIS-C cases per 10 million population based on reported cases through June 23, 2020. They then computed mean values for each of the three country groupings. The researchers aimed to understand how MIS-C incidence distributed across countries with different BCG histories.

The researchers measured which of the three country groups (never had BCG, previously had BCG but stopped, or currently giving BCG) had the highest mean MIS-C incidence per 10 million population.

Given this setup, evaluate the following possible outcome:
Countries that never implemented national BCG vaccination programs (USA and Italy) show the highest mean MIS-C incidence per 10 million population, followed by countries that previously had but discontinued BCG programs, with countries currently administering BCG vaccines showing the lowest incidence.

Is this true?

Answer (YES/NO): NO